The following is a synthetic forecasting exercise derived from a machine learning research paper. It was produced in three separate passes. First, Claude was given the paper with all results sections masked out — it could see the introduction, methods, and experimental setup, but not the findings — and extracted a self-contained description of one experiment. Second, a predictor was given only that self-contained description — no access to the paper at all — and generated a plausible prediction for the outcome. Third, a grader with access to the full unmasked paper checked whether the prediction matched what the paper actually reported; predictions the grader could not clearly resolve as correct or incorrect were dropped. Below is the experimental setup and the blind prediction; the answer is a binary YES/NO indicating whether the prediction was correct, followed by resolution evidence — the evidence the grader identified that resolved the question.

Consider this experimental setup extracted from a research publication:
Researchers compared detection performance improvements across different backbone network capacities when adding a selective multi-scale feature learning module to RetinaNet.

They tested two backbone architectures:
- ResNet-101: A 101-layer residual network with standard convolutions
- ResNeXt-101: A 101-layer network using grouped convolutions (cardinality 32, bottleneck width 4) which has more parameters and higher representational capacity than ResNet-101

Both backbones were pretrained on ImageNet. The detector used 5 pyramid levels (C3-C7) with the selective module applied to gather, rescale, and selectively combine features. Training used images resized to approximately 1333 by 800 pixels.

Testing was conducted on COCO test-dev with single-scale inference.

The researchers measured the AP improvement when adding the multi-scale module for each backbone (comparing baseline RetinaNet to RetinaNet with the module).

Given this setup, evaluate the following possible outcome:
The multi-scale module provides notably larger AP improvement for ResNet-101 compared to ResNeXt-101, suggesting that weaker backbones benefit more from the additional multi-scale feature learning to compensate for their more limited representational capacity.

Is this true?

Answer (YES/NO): NO